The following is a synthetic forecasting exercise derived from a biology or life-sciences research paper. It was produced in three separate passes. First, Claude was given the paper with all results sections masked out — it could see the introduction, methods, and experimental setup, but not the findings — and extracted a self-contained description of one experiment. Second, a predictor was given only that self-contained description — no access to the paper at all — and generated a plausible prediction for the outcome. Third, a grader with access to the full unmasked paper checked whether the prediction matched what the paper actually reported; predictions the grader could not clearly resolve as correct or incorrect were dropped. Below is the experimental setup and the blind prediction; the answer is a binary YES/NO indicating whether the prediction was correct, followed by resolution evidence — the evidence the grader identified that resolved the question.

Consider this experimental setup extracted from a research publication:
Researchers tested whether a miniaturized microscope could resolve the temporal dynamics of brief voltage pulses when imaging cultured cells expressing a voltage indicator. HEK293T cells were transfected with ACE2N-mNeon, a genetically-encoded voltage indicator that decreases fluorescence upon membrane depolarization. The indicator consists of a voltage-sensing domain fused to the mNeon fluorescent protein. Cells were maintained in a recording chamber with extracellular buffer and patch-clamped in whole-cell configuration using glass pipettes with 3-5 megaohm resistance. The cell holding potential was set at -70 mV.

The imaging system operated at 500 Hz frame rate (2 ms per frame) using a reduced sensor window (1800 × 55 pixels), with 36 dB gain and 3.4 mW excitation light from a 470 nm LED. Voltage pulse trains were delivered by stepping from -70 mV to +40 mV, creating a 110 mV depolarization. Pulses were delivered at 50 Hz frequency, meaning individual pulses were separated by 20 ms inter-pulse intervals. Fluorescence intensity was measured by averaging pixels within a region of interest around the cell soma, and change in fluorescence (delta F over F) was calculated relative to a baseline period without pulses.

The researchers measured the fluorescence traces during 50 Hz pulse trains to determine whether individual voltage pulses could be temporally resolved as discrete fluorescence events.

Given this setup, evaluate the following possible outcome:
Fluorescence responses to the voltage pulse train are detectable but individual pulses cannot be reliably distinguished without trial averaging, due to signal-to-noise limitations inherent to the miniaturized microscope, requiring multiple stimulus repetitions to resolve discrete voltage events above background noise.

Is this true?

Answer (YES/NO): NO